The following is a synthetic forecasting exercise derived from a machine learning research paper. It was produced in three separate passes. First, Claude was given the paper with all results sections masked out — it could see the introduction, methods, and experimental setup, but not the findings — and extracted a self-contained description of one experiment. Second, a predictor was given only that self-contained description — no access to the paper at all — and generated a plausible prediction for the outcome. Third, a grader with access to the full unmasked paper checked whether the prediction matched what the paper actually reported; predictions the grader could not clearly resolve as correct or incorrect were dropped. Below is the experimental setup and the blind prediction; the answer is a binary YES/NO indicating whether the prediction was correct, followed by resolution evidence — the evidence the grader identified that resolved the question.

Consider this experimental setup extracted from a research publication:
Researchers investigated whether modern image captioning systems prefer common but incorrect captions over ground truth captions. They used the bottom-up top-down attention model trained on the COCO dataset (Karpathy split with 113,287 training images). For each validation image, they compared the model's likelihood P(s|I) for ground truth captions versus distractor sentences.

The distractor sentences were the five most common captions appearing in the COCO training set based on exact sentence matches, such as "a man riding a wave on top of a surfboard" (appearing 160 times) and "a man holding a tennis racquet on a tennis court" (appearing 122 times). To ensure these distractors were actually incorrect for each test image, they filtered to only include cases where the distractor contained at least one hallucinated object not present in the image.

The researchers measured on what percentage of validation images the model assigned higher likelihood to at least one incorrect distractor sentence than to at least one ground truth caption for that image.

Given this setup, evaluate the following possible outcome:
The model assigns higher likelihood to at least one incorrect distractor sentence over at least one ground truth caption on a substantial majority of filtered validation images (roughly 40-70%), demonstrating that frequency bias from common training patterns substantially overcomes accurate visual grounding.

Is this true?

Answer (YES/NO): NO